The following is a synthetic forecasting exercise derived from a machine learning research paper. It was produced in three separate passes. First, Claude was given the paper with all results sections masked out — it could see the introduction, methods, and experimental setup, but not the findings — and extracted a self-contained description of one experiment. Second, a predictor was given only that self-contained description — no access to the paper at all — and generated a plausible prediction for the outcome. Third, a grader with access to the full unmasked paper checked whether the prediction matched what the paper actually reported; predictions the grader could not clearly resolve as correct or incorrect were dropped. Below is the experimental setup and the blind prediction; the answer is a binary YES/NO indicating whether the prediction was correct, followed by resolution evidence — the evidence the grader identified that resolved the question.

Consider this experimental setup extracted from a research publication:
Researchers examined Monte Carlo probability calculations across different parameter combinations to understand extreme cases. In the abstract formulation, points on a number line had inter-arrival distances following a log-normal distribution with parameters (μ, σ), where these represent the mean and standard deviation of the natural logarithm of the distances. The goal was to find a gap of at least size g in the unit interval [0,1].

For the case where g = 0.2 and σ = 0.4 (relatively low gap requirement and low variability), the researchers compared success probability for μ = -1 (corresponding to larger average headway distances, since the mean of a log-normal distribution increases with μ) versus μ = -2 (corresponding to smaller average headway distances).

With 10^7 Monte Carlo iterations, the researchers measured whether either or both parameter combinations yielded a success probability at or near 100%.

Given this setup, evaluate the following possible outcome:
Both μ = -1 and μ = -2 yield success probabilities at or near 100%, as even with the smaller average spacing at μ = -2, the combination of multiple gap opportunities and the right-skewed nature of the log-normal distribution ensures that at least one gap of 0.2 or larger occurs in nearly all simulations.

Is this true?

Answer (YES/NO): NO